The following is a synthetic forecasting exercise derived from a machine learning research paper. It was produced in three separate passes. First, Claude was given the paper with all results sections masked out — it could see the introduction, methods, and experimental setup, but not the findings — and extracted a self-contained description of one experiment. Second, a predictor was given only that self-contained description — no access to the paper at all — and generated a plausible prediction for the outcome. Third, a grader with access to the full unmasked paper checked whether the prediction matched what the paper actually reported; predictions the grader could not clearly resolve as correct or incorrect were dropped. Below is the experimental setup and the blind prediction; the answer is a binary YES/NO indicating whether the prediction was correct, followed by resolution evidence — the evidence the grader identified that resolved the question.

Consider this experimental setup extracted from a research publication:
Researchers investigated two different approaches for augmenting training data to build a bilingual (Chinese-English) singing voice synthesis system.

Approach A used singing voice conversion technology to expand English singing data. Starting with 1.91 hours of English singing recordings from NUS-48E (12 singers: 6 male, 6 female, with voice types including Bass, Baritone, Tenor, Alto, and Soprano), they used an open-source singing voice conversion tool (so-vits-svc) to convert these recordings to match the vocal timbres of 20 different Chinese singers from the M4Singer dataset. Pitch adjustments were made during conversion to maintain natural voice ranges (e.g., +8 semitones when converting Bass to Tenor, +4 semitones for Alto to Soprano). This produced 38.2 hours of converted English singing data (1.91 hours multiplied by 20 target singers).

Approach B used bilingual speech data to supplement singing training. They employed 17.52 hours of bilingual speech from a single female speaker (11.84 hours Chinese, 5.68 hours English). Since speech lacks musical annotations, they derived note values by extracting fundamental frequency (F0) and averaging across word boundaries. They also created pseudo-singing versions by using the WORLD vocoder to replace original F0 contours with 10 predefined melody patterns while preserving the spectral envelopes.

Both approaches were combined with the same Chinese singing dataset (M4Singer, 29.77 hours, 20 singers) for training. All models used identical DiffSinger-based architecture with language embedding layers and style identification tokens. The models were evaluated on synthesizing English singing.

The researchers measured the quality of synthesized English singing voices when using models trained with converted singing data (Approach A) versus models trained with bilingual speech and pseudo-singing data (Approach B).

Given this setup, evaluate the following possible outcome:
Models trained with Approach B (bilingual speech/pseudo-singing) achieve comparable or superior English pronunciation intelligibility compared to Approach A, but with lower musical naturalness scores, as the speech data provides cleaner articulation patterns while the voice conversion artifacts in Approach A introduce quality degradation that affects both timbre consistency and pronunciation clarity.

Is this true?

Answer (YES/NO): NO